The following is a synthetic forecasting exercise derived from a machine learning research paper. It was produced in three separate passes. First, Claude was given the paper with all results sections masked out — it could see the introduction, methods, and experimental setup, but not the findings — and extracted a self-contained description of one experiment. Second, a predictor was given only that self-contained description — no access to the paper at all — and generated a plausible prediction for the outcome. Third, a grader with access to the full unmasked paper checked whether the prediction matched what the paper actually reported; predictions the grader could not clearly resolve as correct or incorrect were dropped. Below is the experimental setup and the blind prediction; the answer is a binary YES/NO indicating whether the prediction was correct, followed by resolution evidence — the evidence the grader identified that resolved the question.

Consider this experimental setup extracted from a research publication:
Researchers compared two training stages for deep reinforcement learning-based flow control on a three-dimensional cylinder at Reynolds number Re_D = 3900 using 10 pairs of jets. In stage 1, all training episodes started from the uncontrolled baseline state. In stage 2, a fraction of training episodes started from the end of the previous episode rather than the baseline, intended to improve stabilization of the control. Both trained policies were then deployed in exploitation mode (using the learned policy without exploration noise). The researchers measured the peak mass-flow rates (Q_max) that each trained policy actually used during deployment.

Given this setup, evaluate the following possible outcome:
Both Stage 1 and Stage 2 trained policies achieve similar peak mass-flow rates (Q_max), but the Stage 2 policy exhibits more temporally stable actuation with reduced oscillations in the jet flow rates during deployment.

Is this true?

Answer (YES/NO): NO